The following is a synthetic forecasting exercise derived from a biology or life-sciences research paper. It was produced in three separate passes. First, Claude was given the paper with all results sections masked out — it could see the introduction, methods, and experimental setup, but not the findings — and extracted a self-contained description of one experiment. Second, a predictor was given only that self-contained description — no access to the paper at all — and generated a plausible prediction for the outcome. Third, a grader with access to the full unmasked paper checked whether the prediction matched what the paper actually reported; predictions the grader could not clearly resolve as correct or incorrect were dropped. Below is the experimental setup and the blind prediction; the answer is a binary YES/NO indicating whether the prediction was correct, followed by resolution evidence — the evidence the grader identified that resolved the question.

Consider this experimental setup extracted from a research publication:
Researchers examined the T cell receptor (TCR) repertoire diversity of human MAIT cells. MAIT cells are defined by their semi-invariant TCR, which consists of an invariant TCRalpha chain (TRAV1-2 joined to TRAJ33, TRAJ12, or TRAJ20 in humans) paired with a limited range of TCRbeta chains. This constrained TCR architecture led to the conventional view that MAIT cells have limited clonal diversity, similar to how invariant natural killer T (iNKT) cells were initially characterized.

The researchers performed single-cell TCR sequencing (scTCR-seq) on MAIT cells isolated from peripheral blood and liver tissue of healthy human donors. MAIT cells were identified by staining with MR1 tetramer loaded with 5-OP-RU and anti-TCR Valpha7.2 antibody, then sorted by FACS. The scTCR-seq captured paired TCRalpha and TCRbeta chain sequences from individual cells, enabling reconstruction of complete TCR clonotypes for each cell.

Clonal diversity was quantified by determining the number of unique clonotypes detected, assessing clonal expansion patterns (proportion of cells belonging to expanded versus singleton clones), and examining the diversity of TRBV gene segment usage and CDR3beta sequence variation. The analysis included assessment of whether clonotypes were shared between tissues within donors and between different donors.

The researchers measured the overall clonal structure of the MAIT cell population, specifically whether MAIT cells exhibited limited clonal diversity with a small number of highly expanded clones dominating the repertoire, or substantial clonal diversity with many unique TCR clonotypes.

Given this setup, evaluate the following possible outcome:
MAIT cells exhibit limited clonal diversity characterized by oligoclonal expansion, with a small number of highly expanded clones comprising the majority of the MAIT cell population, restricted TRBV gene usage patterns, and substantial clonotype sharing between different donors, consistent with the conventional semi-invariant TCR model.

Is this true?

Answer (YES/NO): NO